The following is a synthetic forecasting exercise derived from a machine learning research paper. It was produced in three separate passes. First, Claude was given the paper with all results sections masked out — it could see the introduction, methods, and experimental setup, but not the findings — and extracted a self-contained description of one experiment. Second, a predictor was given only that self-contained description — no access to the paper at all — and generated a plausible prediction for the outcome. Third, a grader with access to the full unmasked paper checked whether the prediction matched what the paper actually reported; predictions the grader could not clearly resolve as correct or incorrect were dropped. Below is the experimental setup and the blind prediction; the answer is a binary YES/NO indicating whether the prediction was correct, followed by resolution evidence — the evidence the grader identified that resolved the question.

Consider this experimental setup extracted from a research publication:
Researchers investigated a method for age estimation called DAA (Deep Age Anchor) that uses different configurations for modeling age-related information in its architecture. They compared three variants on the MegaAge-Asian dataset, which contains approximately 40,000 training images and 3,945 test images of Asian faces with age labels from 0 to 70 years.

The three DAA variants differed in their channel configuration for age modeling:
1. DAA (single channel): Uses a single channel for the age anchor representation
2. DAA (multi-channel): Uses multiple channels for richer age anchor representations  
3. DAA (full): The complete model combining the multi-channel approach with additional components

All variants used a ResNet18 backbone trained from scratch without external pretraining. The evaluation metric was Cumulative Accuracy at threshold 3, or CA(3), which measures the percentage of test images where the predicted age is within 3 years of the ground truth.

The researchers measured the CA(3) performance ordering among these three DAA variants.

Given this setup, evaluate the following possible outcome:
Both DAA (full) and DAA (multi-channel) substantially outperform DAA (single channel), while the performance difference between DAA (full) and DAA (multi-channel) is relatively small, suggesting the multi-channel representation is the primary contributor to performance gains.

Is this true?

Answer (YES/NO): NO